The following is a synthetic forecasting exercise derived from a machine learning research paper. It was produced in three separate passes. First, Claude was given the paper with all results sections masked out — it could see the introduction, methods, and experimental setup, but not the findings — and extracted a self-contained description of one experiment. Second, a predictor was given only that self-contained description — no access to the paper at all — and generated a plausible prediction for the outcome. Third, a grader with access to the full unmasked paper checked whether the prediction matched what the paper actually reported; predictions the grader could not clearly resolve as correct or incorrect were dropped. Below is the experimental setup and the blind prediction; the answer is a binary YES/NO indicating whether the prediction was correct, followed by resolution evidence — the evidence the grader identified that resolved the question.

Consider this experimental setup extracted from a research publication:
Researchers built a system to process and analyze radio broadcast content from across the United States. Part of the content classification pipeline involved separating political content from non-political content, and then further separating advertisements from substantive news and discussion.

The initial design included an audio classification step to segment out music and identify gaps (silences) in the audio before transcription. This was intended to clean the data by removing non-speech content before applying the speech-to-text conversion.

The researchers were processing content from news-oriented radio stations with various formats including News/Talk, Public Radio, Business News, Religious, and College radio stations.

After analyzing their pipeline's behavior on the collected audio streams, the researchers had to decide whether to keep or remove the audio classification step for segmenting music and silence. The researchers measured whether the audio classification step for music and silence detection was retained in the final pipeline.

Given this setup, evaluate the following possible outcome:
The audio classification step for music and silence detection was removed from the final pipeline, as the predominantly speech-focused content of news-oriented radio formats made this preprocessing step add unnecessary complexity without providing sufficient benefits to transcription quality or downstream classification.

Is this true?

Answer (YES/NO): YES